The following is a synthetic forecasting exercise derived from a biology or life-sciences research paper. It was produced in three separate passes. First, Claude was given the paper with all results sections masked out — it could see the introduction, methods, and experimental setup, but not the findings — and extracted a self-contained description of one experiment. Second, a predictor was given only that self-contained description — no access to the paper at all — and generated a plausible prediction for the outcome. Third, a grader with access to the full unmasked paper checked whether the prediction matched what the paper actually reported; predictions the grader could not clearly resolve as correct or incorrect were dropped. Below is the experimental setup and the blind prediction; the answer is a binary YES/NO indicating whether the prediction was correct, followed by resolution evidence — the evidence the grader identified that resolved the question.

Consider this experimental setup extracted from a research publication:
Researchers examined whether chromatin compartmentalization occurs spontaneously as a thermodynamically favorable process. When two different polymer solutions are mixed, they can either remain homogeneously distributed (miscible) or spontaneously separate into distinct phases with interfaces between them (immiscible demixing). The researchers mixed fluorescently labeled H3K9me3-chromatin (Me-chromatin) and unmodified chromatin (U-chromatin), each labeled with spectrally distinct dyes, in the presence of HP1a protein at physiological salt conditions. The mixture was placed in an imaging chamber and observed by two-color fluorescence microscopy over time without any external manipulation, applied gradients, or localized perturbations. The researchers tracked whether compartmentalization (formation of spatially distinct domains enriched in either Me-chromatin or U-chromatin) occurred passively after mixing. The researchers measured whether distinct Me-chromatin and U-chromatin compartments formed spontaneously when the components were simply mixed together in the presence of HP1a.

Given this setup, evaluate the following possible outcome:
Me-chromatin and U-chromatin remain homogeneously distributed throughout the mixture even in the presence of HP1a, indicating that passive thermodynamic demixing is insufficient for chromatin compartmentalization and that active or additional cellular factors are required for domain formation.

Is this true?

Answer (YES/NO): NO